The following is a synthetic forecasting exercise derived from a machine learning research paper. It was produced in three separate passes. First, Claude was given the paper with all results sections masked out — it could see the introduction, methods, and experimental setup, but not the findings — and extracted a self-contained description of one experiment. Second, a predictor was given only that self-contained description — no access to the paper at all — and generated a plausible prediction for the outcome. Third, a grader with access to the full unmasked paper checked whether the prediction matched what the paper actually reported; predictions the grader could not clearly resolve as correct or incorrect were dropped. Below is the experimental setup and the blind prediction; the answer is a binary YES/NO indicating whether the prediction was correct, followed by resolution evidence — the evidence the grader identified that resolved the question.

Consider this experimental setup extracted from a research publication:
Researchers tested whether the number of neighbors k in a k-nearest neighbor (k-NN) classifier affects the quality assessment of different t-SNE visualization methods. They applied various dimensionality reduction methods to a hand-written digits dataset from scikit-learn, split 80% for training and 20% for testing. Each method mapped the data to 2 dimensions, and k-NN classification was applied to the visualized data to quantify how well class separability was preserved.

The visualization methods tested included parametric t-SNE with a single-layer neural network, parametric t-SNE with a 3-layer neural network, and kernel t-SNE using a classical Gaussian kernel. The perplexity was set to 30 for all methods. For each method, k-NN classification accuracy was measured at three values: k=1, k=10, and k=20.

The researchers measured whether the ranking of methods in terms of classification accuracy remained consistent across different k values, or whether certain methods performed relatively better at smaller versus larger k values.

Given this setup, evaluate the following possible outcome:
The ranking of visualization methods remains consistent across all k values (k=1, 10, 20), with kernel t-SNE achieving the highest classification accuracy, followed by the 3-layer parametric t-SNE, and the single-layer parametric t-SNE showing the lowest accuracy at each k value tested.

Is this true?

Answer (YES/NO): NO